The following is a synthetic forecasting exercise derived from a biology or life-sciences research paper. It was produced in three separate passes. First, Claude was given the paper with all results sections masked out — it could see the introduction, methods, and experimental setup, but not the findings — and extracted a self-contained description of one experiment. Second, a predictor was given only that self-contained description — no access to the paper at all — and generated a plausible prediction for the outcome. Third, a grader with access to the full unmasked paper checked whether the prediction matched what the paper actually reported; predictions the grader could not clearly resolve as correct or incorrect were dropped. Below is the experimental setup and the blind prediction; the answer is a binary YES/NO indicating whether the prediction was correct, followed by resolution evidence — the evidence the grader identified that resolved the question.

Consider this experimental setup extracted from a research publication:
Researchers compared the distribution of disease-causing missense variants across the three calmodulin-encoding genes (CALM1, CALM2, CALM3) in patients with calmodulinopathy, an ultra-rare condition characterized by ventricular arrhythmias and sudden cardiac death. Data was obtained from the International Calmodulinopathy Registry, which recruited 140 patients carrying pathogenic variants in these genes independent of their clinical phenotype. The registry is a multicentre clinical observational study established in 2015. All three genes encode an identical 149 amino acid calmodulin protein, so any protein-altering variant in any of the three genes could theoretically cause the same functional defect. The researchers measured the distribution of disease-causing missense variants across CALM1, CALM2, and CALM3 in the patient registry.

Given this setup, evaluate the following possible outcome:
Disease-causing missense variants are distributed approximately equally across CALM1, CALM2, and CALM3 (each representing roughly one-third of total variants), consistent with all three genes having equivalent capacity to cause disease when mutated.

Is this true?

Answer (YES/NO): NO